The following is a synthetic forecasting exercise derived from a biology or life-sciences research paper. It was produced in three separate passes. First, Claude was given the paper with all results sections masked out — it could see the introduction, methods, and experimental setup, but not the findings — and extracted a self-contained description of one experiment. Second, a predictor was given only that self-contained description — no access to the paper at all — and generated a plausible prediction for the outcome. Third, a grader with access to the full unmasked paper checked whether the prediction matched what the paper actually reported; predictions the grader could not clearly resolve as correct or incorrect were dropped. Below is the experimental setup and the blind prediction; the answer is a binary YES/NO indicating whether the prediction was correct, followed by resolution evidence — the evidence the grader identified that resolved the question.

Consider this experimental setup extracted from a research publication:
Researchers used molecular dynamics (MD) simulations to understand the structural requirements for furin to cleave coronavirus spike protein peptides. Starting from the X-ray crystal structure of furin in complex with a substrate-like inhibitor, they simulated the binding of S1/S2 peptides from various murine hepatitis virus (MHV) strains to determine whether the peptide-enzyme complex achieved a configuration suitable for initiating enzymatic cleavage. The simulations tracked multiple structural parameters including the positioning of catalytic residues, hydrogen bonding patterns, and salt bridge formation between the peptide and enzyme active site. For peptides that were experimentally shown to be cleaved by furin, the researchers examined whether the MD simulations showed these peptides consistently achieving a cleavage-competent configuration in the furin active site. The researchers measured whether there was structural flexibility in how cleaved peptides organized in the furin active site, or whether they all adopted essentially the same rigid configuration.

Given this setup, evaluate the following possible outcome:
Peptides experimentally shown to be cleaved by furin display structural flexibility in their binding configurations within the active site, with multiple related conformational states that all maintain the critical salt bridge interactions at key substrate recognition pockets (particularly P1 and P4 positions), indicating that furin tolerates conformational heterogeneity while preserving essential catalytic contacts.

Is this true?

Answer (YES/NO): NO